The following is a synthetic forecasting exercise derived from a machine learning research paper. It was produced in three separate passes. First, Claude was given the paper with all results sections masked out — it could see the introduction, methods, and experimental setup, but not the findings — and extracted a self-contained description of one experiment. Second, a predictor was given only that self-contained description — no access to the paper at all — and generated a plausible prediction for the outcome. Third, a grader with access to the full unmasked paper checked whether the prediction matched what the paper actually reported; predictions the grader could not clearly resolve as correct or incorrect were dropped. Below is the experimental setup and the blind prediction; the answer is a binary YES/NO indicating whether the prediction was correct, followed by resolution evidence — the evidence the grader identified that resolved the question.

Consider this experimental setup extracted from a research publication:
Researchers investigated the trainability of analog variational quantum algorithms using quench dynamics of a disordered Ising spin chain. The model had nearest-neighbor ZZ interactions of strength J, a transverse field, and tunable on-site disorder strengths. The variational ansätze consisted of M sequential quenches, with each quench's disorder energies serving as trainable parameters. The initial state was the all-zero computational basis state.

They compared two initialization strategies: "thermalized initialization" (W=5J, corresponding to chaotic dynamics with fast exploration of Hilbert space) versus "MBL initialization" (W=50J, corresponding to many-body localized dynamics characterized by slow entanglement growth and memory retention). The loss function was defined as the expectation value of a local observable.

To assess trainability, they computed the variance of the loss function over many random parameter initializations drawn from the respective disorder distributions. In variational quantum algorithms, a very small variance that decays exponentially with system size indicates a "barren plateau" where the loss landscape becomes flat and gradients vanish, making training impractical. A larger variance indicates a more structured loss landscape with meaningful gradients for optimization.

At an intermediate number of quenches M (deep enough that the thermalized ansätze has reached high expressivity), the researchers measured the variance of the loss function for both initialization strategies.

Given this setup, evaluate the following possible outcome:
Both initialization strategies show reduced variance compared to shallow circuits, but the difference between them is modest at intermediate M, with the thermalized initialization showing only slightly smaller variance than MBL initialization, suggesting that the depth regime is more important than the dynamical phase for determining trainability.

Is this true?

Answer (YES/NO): NO